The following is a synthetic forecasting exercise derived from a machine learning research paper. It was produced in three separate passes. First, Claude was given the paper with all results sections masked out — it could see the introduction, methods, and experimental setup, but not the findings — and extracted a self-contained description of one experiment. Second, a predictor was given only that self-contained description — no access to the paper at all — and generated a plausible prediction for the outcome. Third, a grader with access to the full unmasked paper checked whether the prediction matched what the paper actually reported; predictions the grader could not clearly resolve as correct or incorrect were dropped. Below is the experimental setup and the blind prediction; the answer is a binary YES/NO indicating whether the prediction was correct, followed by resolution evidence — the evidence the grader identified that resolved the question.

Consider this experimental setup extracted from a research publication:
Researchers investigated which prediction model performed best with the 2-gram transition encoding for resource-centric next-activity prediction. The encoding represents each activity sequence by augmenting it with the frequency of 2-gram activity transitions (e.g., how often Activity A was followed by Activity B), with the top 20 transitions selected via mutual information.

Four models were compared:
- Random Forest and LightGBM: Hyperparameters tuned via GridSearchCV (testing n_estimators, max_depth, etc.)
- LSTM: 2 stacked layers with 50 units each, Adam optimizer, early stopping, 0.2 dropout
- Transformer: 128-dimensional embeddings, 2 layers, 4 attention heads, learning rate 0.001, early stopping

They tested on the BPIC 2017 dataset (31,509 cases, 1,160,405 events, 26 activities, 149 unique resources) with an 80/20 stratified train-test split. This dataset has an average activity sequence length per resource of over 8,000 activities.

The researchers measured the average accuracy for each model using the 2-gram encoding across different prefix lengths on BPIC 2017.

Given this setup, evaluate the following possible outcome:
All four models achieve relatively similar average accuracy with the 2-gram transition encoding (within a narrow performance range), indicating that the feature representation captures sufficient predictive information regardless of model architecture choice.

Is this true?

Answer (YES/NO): NO